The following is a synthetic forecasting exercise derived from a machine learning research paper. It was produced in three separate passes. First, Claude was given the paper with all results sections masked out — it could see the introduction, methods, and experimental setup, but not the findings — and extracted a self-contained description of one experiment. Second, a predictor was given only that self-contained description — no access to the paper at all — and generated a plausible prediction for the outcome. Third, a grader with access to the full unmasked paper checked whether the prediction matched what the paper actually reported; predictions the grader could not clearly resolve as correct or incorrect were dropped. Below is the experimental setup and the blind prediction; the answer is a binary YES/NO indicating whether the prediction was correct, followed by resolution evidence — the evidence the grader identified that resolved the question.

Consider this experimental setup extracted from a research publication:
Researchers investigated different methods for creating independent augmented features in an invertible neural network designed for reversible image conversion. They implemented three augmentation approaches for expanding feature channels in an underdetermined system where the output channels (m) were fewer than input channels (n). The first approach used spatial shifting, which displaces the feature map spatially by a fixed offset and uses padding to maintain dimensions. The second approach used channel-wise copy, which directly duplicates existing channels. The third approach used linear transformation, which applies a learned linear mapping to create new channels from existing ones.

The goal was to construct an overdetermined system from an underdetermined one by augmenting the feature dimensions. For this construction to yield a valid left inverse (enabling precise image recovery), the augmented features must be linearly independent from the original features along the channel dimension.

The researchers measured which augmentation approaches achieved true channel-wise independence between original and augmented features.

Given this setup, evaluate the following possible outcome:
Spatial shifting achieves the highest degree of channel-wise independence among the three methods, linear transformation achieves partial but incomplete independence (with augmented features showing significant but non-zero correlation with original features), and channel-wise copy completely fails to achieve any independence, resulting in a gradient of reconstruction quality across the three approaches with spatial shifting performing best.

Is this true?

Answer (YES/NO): NO